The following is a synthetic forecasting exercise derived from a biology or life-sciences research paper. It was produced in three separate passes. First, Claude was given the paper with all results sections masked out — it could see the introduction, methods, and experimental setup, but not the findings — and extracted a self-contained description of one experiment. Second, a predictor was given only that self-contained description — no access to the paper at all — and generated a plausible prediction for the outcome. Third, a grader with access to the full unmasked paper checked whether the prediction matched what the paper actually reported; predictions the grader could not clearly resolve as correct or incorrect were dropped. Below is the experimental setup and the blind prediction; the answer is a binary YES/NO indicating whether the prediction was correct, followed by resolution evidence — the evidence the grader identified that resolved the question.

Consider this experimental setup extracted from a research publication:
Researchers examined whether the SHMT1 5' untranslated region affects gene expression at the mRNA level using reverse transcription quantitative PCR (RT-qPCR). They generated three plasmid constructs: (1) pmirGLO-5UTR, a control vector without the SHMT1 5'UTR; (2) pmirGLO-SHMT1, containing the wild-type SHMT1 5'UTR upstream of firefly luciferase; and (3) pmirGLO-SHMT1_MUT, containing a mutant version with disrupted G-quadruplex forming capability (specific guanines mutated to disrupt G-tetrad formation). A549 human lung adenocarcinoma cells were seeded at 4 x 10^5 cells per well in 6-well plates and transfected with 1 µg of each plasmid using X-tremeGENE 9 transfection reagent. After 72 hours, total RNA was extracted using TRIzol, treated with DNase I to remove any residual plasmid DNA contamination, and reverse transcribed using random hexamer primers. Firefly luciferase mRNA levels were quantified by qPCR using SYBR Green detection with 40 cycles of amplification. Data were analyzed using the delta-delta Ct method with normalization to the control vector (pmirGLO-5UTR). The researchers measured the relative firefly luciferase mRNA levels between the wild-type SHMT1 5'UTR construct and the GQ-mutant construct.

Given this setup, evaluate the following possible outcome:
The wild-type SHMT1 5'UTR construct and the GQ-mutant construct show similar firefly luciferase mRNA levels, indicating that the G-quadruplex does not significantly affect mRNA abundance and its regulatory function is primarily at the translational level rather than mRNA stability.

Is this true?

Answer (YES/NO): NO